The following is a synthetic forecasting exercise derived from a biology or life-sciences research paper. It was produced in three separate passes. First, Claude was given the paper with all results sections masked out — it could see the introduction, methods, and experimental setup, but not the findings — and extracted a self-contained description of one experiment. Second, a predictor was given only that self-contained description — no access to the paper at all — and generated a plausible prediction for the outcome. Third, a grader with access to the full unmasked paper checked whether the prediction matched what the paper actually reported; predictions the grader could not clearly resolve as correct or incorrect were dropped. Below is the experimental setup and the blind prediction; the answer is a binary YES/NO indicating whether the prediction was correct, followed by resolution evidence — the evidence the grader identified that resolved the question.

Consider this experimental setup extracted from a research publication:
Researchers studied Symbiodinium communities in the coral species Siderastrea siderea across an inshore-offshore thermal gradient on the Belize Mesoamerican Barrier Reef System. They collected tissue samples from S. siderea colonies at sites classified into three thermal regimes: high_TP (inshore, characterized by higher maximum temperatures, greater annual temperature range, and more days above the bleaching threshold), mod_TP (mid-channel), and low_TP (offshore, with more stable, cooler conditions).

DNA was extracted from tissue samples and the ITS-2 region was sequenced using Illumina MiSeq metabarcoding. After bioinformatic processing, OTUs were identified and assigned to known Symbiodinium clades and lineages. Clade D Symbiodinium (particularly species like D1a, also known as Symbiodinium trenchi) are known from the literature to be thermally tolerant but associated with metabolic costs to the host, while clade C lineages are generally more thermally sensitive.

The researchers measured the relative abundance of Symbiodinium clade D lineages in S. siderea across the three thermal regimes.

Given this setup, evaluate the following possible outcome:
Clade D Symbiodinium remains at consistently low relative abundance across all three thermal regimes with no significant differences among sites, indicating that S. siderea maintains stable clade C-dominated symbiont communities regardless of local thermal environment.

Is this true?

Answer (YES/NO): NO